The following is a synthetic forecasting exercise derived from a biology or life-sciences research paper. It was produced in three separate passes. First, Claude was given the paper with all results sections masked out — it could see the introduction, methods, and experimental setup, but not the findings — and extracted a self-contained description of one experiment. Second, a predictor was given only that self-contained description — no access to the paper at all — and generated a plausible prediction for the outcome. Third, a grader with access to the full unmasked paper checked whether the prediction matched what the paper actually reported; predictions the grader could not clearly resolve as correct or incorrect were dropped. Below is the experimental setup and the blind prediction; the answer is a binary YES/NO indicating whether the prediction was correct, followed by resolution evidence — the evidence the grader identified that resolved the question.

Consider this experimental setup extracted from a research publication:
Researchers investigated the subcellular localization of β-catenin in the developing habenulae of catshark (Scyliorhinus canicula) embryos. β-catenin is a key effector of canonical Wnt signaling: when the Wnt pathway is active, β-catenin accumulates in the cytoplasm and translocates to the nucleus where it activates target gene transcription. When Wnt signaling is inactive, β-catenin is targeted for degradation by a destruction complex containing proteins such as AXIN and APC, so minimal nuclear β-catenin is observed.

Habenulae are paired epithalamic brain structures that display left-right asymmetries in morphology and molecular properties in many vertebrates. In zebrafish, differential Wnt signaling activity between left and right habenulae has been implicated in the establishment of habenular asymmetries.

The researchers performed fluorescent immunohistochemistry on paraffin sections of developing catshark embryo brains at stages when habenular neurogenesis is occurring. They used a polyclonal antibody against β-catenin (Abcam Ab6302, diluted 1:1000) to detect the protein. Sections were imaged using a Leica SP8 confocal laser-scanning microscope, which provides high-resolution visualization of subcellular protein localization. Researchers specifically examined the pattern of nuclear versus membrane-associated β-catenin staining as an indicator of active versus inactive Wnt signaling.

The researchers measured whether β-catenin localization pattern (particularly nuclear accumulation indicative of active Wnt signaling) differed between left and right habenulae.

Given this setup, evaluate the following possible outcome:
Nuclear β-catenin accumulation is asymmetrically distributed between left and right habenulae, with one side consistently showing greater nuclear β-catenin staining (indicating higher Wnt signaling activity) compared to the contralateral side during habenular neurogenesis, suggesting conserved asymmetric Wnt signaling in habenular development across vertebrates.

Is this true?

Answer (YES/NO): YES